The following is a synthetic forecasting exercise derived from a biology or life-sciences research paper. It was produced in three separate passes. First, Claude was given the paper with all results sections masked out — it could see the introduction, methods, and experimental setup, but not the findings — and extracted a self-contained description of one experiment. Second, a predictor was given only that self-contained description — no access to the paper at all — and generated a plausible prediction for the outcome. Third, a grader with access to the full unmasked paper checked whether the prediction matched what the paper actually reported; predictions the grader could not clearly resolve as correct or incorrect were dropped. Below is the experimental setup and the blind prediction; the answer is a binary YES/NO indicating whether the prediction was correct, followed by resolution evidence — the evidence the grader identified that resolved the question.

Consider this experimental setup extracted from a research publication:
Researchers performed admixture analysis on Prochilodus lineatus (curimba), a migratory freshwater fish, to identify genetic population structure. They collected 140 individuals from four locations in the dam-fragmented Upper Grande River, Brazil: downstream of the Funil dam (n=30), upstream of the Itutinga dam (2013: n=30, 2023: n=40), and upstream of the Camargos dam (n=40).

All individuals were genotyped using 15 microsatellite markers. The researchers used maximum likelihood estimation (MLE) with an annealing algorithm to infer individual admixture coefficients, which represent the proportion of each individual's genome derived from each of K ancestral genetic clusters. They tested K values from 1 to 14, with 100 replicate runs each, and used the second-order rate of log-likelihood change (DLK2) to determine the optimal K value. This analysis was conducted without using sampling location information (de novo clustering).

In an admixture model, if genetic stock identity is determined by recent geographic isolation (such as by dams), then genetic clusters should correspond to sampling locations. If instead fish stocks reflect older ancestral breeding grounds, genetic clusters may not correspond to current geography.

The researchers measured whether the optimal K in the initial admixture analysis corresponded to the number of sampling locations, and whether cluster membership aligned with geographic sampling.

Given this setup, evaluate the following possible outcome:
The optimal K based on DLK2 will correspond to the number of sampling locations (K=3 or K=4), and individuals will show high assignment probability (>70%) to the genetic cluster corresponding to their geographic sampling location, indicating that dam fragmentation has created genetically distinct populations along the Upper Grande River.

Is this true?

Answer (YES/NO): NO